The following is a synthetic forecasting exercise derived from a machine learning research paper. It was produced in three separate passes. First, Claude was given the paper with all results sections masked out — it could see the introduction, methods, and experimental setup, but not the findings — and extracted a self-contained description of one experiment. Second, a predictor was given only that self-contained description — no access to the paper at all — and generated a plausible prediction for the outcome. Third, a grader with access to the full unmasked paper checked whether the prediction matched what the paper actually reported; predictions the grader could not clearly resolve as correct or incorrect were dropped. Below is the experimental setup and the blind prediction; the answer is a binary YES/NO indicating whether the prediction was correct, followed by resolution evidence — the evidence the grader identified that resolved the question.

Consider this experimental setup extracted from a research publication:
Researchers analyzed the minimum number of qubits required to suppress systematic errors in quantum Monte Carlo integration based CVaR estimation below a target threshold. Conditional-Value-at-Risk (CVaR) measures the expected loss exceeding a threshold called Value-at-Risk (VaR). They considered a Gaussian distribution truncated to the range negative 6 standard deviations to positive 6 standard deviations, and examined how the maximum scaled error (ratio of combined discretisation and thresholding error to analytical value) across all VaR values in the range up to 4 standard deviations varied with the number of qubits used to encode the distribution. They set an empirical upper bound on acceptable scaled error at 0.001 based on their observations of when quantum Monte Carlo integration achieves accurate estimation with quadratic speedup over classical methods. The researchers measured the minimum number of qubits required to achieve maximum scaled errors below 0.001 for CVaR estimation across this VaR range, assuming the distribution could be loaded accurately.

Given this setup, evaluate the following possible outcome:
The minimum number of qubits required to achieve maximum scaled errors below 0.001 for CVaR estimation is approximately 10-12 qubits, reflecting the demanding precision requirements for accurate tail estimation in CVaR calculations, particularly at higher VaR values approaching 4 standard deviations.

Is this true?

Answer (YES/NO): NO